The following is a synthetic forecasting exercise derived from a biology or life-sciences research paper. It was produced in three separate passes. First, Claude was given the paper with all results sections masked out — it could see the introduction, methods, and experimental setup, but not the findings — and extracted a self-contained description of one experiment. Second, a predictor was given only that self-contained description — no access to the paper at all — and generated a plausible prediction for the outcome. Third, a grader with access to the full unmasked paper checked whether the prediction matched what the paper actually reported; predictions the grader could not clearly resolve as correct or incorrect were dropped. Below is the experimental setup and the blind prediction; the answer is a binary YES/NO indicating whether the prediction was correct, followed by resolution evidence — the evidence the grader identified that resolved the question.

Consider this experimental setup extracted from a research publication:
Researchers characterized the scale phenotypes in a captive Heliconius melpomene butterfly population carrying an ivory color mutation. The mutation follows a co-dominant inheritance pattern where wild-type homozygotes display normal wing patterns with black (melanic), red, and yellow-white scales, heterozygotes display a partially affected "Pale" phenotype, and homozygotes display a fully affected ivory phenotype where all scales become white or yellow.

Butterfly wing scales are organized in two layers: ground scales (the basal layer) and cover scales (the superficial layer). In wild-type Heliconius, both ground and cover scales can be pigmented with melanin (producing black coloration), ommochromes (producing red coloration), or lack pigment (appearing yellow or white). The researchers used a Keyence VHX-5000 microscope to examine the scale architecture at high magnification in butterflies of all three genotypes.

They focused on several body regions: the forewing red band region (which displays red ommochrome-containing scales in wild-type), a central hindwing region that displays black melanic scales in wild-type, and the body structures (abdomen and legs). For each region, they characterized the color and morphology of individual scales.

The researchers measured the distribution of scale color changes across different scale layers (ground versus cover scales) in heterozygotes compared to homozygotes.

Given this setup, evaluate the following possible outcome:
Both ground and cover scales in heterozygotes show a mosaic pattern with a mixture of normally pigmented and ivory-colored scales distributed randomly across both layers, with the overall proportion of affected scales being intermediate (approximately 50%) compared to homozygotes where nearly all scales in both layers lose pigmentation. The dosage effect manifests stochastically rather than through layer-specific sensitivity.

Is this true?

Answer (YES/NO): NO